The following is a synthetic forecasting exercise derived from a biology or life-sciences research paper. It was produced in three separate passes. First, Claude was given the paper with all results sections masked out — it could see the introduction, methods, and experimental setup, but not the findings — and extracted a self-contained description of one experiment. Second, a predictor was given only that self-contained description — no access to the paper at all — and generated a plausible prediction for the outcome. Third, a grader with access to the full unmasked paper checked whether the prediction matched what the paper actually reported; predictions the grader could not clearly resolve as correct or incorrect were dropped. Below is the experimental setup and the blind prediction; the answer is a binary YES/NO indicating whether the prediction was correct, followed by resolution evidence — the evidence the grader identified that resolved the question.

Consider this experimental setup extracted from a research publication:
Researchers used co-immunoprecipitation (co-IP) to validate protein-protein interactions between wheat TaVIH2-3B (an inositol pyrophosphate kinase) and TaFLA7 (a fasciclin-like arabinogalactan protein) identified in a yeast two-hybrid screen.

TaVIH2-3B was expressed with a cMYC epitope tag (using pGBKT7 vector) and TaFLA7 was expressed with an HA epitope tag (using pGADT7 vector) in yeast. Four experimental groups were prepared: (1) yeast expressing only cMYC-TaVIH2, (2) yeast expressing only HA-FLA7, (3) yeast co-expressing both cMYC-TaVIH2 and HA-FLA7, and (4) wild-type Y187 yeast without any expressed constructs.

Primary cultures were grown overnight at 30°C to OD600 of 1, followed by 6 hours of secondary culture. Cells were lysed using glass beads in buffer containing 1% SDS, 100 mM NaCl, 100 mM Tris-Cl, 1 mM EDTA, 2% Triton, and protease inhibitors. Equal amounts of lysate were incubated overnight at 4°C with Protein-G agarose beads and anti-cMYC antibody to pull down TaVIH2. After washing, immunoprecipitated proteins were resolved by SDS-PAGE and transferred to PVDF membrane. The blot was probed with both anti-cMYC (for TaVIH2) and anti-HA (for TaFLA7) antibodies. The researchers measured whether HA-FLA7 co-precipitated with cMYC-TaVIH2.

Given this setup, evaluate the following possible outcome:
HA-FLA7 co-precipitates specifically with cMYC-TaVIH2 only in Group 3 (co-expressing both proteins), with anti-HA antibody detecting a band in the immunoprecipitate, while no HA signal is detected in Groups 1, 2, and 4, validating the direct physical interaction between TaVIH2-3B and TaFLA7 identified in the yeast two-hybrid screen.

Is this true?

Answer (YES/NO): YES